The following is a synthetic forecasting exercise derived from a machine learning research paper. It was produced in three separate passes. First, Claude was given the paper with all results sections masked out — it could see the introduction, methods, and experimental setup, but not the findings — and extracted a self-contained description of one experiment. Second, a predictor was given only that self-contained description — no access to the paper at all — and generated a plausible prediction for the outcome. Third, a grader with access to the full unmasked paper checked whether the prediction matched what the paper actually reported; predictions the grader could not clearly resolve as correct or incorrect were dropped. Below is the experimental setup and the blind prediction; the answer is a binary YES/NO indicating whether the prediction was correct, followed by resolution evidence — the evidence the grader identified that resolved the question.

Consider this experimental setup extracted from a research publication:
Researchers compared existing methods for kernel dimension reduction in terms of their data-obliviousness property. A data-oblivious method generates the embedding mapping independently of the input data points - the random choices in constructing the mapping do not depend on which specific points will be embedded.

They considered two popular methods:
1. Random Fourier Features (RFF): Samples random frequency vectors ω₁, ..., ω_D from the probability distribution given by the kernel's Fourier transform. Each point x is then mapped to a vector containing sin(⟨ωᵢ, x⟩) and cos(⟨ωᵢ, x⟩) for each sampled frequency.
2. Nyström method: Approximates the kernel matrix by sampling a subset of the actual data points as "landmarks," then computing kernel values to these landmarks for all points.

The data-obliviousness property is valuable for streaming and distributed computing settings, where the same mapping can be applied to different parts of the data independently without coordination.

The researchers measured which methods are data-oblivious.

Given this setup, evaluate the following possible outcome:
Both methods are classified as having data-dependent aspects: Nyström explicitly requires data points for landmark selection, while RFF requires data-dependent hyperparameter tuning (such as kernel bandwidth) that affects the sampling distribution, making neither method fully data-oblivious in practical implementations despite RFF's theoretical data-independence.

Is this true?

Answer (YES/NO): NO